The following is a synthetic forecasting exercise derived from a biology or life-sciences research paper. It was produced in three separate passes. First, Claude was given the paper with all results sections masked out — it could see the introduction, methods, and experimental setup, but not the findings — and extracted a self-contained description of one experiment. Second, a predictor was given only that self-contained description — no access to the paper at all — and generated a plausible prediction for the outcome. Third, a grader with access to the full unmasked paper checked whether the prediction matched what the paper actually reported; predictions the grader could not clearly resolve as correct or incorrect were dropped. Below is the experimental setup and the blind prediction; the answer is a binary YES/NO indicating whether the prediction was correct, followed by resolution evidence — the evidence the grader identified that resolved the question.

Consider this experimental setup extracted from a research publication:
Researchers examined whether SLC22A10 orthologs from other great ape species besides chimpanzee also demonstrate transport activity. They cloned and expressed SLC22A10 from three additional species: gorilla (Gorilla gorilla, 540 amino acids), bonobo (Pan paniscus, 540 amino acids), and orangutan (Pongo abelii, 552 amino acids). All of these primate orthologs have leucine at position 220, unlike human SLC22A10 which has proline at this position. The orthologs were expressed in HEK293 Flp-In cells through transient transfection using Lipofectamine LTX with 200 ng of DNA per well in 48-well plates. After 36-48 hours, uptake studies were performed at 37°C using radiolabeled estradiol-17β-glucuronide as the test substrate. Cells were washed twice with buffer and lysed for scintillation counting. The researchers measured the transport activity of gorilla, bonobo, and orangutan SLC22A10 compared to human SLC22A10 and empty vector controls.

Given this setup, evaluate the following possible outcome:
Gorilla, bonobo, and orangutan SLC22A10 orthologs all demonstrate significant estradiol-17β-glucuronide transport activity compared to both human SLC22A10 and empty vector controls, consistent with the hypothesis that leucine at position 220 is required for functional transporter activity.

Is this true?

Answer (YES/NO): NO